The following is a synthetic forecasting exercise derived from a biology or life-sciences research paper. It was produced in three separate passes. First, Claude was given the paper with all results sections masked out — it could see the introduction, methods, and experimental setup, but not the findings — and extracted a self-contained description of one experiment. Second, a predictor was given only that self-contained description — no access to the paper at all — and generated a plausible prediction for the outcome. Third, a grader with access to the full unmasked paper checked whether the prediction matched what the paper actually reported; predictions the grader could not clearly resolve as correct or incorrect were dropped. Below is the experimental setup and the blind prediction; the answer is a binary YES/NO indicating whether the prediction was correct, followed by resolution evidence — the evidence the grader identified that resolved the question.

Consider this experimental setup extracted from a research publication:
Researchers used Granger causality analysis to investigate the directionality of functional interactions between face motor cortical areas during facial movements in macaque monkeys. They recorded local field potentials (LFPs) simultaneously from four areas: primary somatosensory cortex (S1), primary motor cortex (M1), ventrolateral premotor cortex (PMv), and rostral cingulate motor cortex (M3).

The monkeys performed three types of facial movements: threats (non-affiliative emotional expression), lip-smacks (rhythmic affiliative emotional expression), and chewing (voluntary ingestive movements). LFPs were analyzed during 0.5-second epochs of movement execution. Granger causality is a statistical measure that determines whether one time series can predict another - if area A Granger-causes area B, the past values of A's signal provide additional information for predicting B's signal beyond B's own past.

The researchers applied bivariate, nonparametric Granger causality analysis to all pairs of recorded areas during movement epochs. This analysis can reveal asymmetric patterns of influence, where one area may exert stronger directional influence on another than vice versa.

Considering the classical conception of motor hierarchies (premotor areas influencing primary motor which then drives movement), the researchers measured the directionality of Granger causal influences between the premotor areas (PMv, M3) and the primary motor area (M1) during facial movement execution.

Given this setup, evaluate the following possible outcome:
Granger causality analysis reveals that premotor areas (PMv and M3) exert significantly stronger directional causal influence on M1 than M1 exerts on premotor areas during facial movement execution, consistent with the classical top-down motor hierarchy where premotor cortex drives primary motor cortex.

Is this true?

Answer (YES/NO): NO